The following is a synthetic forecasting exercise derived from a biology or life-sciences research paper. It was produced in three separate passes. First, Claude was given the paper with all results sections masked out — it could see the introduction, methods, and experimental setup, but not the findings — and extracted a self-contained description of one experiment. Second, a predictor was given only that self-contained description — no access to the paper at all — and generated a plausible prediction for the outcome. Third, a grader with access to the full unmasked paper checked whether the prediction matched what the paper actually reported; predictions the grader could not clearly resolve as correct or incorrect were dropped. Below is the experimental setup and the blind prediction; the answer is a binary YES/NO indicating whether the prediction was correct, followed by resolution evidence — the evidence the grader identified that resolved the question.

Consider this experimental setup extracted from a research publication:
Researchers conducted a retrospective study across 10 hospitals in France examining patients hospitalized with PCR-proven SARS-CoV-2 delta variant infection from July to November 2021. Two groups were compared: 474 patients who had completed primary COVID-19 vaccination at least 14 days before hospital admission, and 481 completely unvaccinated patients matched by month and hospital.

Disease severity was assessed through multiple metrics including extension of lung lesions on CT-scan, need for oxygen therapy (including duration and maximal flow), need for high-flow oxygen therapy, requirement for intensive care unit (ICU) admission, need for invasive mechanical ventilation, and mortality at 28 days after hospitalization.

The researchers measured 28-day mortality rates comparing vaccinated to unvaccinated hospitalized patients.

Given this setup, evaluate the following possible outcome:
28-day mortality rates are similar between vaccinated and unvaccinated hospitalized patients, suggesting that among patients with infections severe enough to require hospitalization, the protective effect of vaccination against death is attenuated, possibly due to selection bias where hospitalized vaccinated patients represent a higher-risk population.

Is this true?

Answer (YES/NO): YES